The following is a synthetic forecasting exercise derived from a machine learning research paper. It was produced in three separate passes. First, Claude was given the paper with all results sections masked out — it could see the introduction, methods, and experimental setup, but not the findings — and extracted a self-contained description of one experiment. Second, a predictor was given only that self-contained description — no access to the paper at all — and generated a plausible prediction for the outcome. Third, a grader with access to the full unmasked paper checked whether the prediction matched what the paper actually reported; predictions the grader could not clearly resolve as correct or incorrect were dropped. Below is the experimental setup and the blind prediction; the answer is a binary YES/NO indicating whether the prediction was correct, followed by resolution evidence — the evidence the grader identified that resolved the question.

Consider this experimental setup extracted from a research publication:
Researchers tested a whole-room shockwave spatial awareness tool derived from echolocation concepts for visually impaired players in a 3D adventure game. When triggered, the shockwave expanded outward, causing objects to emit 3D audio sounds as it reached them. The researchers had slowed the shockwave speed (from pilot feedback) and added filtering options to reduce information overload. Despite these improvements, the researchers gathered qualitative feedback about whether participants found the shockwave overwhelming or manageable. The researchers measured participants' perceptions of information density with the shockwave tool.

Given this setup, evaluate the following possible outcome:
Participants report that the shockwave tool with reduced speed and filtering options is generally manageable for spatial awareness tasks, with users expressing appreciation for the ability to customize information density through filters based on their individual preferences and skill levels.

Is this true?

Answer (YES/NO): NO